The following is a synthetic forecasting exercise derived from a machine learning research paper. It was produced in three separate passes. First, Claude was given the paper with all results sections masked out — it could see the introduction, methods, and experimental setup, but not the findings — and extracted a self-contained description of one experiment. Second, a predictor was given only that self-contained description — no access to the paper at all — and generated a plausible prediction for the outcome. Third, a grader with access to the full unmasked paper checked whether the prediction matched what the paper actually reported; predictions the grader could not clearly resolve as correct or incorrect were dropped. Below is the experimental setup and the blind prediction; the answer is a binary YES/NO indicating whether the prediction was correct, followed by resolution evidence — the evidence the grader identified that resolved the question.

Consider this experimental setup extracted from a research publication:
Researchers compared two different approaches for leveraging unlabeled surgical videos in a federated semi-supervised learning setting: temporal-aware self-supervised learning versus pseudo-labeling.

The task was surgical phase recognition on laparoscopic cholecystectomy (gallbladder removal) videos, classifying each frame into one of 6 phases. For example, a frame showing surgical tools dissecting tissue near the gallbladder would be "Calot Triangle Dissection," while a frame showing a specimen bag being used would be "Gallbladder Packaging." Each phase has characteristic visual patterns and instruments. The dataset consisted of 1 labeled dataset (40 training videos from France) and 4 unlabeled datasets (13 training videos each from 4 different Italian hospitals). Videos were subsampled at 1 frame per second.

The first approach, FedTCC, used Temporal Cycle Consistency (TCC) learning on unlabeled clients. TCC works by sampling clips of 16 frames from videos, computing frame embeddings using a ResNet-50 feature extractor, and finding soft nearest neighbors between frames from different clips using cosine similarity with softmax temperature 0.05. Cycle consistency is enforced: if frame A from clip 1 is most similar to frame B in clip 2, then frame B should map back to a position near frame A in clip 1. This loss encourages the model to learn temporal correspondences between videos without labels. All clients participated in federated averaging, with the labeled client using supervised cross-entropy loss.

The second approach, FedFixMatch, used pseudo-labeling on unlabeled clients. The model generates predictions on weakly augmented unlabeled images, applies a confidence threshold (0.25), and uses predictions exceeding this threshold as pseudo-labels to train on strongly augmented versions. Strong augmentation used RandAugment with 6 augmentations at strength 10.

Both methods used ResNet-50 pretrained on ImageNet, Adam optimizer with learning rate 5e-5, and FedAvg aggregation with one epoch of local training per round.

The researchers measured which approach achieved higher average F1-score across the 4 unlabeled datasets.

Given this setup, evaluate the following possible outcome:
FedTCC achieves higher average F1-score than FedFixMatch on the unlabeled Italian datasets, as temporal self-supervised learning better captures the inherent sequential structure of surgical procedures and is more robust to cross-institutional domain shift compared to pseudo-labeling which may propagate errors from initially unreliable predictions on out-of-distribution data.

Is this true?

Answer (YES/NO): YES